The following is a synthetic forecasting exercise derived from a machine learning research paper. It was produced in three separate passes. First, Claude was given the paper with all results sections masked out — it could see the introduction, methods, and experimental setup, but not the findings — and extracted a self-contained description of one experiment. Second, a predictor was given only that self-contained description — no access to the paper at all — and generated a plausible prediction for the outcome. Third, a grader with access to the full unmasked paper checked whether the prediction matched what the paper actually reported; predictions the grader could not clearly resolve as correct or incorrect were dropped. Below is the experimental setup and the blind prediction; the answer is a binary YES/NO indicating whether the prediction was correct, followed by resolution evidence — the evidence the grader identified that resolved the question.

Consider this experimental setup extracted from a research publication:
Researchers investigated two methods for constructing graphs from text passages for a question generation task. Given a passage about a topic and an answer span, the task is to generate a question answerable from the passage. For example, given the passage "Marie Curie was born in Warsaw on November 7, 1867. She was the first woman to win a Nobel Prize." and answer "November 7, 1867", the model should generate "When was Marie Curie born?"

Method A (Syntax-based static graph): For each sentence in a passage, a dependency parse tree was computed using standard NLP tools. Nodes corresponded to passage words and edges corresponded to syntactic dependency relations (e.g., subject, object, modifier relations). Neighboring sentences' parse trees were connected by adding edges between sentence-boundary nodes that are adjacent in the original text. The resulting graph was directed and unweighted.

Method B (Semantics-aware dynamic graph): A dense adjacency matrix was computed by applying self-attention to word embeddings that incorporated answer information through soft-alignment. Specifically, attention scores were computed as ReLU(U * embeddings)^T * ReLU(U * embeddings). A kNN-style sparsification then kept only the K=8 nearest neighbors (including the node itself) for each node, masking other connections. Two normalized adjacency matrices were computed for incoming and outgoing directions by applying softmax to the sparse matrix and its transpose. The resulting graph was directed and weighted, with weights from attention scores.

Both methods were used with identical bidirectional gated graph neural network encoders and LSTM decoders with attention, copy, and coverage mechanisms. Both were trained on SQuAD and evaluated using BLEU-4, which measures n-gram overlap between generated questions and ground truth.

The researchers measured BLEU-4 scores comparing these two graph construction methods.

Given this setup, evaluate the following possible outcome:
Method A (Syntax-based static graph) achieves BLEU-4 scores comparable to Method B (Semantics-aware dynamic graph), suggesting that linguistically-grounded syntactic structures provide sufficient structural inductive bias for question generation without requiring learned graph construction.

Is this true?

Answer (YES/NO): NO